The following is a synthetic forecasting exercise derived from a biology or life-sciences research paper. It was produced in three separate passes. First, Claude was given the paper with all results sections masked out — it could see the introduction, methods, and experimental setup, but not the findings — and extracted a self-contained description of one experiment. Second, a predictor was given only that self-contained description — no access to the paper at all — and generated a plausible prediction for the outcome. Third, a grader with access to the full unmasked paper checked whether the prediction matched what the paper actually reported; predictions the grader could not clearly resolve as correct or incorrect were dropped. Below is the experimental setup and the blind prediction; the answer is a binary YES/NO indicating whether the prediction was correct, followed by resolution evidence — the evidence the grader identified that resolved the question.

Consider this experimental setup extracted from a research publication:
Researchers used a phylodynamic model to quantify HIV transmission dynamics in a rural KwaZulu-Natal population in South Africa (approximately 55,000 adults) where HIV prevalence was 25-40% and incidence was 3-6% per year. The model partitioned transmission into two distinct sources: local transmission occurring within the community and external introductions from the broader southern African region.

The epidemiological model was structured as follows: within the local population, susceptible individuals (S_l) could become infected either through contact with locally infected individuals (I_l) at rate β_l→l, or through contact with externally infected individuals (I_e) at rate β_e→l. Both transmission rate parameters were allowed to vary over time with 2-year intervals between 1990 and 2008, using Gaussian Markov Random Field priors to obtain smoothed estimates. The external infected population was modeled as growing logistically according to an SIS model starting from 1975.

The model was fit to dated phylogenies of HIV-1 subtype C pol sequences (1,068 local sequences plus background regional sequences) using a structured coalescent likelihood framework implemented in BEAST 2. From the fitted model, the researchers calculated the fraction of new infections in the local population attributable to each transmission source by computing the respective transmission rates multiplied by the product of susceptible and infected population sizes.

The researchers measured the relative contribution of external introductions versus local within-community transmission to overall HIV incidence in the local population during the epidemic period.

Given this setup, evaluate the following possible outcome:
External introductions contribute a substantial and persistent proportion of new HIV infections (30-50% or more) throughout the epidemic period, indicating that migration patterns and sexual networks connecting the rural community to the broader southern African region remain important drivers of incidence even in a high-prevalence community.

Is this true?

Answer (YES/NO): YES